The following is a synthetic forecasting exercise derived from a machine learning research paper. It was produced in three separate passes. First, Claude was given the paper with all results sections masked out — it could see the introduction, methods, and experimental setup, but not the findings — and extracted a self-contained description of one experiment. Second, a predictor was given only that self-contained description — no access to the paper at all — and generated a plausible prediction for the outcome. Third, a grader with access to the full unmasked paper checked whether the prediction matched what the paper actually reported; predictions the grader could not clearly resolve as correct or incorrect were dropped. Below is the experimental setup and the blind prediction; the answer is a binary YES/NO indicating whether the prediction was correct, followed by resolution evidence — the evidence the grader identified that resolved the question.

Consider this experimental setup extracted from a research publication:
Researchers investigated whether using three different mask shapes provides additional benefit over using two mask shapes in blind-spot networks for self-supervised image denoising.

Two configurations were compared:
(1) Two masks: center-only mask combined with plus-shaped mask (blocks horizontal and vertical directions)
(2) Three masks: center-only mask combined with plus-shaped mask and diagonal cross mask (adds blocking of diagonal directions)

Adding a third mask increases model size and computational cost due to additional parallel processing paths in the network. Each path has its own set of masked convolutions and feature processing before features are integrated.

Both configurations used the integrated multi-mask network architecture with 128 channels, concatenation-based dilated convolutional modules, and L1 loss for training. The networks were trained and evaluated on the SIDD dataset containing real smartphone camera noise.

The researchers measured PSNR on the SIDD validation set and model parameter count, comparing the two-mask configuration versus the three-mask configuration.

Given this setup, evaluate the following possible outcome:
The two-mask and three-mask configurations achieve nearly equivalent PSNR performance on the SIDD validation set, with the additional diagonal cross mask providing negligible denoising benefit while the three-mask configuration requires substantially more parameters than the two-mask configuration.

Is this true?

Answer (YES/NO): YES